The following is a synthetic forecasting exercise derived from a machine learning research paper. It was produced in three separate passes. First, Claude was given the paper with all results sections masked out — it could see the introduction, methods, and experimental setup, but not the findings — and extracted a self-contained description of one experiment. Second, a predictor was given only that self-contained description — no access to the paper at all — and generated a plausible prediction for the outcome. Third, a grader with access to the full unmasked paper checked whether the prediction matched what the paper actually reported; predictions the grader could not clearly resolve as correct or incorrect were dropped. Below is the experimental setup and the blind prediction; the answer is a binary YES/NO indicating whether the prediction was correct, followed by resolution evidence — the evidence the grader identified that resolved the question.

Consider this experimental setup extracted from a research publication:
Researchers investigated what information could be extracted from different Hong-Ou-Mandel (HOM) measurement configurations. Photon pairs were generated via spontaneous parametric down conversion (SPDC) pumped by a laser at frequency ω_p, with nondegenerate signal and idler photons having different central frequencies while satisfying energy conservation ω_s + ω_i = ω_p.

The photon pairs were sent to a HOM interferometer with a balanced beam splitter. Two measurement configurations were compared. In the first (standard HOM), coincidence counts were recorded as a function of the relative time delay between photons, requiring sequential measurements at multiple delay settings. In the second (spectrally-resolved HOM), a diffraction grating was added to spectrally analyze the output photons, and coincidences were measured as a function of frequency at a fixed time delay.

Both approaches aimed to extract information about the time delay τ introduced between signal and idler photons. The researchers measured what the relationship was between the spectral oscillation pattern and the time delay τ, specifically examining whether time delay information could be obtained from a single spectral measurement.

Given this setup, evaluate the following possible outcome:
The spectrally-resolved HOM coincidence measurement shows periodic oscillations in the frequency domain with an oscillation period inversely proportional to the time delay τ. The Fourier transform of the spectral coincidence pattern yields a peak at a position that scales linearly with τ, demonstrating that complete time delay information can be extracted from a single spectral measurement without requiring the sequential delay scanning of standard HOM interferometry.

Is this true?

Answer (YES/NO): YES